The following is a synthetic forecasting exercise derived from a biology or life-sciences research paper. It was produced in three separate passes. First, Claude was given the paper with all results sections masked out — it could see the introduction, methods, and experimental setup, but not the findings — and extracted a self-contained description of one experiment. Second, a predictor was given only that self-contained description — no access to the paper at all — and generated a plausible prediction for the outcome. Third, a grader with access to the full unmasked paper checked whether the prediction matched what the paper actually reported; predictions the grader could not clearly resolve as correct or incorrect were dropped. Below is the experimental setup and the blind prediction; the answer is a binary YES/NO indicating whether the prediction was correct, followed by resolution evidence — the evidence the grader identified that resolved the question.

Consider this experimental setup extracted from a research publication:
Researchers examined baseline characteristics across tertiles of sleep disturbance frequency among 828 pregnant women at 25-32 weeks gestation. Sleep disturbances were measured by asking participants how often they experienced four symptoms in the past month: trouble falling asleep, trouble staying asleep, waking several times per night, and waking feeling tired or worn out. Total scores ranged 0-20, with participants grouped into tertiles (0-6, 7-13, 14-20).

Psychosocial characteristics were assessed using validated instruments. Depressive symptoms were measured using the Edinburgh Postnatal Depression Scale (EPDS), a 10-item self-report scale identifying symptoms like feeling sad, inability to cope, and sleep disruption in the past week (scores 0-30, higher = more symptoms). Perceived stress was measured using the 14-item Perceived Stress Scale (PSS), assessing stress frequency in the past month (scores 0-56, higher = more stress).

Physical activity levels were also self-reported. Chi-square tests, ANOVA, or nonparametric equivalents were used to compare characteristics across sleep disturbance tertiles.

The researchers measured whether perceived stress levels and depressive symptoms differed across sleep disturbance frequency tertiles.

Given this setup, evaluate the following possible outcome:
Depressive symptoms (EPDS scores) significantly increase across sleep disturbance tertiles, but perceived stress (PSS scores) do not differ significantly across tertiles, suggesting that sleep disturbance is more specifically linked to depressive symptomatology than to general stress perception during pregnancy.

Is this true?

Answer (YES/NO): NO